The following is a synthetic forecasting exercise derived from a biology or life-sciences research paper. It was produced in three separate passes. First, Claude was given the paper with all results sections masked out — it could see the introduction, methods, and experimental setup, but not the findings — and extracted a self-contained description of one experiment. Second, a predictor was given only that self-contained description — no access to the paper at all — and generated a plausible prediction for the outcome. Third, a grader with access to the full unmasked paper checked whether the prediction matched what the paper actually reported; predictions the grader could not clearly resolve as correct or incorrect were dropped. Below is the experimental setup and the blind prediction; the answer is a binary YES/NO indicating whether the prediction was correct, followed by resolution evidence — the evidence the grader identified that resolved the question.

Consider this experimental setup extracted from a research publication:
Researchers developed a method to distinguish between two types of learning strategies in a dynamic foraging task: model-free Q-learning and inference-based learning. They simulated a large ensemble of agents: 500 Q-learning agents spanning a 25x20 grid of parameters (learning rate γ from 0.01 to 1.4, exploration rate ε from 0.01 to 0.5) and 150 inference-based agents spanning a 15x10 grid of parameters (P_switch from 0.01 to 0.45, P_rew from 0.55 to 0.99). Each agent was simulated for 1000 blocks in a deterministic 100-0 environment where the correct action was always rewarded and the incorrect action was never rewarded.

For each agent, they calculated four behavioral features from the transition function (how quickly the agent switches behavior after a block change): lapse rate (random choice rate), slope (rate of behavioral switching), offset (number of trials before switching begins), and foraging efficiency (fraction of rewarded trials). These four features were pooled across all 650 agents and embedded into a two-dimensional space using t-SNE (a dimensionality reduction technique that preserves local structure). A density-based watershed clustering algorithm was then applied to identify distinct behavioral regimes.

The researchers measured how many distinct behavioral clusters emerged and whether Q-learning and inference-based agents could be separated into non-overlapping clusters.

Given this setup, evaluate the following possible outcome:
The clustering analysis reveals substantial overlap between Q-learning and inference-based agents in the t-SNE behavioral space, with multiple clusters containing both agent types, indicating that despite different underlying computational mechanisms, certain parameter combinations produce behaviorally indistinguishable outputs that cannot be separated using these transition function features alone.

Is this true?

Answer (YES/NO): NO